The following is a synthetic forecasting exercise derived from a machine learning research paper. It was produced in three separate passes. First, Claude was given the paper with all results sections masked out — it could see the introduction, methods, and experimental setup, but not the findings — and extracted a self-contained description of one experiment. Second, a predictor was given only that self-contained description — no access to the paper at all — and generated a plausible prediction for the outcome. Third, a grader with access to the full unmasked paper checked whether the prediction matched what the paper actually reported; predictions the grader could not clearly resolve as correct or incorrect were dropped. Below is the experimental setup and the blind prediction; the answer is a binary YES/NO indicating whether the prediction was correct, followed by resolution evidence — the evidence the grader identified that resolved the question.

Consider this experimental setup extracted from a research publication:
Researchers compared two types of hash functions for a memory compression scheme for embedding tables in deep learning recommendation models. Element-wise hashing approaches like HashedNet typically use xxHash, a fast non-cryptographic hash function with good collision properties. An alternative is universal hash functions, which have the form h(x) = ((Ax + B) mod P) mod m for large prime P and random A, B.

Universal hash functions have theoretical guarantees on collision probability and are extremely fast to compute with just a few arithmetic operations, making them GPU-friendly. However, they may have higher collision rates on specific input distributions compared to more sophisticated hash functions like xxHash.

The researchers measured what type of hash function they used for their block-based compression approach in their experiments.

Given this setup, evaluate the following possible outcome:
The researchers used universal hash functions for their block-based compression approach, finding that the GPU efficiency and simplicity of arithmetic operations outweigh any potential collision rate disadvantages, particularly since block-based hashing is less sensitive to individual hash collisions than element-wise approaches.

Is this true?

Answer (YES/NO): YES